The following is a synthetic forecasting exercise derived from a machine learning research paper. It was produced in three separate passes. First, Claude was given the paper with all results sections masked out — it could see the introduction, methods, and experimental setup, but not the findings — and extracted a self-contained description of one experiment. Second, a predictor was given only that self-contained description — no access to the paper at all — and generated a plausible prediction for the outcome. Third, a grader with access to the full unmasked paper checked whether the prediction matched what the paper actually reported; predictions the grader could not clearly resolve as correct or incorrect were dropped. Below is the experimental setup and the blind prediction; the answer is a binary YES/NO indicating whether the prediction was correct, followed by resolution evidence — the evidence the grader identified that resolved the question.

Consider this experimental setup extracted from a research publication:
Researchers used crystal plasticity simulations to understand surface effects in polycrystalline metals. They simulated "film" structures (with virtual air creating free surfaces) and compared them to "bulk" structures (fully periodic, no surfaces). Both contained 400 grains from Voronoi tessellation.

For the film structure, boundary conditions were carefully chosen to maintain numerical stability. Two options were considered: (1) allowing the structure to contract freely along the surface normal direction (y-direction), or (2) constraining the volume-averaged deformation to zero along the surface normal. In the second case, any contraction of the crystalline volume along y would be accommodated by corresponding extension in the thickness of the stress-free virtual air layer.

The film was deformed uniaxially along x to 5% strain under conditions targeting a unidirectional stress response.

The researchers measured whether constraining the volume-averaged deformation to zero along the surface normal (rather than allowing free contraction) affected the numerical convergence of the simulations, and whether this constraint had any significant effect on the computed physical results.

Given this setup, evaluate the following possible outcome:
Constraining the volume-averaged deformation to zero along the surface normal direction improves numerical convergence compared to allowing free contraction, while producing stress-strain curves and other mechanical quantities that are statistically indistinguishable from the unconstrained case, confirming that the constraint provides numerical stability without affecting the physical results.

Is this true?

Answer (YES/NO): NO